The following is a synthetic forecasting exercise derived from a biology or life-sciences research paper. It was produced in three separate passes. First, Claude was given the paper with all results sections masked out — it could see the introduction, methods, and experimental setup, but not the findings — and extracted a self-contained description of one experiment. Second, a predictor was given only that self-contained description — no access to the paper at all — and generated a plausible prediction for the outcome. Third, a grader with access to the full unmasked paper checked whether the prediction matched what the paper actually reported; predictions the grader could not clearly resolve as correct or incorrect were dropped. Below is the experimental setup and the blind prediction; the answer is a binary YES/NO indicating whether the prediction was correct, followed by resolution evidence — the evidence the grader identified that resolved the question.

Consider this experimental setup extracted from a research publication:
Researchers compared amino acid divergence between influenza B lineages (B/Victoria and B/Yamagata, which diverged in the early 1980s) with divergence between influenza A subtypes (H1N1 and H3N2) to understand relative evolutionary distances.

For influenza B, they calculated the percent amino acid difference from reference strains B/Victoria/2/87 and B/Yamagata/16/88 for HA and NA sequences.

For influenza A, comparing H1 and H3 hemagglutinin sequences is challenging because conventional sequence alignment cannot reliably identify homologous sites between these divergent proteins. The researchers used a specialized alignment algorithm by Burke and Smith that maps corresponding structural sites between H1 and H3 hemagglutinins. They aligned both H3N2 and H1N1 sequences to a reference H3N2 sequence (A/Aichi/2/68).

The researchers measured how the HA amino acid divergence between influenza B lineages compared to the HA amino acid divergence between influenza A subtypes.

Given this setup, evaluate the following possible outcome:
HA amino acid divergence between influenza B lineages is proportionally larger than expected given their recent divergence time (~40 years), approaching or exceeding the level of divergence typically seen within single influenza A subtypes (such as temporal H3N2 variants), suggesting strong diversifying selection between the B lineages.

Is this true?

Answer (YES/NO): NO